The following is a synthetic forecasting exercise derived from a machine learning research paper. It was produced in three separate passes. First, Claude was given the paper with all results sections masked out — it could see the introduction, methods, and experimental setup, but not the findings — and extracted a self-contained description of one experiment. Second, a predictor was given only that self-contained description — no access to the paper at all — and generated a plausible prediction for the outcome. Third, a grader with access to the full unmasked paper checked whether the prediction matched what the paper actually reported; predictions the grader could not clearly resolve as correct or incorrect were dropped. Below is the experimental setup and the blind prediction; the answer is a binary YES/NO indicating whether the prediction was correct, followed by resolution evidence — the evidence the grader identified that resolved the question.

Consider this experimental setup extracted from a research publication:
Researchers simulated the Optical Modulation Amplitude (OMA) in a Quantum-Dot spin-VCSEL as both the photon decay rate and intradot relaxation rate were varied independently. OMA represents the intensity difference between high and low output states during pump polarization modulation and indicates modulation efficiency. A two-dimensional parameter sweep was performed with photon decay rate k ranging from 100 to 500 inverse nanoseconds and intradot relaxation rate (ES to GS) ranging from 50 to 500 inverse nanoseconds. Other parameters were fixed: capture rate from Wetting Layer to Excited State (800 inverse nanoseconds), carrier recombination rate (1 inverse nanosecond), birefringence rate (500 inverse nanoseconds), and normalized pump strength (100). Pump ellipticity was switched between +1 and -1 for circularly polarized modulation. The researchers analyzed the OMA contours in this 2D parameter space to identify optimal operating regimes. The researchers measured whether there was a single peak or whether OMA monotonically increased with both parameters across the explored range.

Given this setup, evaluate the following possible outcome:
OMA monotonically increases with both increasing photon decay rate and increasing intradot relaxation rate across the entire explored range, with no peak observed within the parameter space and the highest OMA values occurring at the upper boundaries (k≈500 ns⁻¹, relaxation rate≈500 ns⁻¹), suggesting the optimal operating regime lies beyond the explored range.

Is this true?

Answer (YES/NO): NO